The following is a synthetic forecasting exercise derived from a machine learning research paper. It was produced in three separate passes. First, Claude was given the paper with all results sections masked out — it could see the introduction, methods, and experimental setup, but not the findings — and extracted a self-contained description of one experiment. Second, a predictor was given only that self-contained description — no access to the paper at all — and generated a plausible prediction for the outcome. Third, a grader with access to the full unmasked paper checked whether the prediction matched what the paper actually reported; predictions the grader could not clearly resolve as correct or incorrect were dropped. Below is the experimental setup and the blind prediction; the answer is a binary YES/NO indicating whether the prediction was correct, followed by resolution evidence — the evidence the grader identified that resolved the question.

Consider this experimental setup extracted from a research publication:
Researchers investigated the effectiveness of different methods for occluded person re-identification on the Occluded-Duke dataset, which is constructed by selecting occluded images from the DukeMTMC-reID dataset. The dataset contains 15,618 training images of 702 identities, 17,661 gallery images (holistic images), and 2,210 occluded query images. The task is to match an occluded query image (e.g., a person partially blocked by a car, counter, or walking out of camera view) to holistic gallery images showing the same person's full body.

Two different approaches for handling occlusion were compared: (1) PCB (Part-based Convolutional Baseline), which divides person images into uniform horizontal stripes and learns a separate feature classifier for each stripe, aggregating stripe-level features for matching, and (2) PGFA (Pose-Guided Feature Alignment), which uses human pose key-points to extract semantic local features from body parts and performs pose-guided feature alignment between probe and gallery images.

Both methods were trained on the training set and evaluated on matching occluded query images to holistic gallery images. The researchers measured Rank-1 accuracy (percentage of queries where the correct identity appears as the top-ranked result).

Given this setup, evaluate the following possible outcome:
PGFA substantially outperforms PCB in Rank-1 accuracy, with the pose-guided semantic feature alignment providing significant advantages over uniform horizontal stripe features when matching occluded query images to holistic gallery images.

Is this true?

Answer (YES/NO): YES